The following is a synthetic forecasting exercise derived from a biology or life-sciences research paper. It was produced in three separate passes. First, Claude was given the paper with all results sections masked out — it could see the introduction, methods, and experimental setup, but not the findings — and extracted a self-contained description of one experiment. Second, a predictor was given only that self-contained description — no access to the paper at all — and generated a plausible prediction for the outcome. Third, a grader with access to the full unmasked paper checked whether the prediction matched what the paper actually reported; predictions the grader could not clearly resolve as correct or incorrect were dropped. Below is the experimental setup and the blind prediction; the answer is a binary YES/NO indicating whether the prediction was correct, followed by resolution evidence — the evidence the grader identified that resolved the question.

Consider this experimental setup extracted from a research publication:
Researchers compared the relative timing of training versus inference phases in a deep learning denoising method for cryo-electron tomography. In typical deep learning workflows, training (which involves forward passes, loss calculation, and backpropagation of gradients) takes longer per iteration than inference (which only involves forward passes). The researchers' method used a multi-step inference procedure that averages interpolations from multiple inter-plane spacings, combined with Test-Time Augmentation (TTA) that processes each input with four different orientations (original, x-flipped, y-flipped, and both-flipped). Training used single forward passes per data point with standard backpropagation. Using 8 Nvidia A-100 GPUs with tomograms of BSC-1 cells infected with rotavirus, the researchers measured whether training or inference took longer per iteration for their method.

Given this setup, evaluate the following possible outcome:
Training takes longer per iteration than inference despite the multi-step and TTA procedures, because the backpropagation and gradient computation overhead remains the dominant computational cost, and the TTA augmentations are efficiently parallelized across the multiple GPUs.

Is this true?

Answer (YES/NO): NO